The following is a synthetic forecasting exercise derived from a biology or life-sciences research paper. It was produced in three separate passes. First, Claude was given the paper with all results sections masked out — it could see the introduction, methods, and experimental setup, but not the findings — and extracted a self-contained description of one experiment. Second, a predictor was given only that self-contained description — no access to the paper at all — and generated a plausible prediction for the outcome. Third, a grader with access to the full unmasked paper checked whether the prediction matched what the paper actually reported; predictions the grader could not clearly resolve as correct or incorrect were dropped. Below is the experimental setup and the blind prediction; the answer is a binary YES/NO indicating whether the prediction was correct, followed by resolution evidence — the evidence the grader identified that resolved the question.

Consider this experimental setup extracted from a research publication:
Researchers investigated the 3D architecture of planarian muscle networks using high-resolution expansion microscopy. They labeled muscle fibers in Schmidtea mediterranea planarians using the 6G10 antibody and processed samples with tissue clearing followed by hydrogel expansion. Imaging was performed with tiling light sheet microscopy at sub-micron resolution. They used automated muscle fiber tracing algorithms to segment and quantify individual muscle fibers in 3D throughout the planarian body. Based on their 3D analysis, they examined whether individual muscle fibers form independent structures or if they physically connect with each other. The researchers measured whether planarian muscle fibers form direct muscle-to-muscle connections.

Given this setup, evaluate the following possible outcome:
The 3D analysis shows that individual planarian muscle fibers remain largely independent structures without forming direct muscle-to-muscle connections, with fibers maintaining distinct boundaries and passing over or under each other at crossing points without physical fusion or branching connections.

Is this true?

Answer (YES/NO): NO